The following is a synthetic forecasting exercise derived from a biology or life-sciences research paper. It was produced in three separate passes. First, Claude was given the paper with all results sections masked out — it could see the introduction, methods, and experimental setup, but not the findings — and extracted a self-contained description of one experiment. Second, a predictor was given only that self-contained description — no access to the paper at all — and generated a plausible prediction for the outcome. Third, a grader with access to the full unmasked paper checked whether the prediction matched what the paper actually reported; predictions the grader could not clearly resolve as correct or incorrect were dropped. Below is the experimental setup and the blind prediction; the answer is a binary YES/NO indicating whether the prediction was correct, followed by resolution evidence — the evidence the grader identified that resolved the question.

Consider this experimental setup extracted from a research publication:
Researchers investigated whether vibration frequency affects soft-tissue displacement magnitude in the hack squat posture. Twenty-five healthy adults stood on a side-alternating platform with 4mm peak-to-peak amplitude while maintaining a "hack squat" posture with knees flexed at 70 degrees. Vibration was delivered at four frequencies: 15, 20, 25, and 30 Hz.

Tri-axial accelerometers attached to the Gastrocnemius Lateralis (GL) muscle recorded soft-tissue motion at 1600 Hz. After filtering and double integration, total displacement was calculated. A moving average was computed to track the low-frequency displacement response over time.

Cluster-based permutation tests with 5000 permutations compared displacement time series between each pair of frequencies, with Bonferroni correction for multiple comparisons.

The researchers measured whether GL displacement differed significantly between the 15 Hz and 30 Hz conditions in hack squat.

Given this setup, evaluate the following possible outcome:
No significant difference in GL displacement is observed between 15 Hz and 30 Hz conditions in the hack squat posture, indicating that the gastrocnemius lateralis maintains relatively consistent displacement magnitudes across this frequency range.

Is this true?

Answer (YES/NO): NO